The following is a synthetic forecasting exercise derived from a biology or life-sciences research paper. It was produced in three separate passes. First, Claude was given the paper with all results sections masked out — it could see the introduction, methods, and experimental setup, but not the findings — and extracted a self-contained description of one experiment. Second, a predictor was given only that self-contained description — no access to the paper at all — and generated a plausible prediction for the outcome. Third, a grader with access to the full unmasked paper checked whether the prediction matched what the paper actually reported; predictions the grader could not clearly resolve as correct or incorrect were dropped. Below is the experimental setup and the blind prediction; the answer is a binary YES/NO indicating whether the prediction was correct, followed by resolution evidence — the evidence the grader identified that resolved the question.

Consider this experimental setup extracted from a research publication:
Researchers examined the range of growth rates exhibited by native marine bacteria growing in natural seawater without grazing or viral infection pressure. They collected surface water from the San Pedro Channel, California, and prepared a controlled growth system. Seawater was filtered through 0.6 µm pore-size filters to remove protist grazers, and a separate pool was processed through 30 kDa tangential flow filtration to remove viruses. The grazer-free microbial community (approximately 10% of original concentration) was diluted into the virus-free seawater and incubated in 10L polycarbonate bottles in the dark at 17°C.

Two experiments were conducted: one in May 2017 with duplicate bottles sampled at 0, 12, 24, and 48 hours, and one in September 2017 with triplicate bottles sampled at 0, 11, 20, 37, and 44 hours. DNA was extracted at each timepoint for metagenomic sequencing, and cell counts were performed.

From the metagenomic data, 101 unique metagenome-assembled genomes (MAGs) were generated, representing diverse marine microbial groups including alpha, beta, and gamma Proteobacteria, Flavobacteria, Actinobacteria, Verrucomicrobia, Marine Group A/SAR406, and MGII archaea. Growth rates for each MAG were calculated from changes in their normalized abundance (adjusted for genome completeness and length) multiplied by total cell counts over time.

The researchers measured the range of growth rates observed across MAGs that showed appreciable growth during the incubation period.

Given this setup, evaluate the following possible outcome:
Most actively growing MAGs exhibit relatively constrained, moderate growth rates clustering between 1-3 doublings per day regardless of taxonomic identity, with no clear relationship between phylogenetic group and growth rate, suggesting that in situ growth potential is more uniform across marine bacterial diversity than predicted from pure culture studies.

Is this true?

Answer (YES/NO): NO